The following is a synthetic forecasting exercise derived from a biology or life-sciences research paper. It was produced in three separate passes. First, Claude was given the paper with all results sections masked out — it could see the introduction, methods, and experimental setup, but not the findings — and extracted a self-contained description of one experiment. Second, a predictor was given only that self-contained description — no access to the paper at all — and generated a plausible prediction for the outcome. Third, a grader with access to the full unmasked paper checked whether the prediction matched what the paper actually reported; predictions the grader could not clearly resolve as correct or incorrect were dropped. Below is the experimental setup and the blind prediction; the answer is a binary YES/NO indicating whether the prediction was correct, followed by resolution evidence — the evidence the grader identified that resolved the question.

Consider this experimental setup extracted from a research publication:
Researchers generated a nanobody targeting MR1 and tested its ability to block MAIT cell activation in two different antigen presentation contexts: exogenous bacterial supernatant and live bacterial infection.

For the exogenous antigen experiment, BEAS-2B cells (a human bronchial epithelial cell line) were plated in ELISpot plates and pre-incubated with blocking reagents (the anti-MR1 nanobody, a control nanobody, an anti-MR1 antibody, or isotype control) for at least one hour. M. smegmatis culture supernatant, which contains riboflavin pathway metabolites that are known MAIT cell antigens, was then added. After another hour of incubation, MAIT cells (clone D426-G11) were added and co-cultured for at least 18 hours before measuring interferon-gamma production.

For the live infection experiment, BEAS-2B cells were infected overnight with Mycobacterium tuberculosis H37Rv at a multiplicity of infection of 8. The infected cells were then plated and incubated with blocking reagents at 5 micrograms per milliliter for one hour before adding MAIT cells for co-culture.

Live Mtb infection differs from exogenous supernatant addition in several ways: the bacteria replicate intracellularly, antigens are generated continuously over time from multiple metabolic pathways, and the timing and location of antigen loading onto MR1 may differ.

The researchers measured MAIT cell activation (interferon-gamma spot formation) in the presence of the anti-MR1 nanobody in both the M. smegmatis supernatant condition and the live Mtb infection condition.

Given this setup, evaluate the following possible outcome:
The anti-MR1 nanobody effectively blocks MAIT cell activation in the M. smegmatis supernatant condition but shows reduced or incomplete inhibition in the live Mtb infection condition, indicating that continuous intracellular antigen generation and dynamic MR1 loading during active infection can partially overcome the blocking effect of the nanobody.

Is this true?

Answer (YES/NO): NO